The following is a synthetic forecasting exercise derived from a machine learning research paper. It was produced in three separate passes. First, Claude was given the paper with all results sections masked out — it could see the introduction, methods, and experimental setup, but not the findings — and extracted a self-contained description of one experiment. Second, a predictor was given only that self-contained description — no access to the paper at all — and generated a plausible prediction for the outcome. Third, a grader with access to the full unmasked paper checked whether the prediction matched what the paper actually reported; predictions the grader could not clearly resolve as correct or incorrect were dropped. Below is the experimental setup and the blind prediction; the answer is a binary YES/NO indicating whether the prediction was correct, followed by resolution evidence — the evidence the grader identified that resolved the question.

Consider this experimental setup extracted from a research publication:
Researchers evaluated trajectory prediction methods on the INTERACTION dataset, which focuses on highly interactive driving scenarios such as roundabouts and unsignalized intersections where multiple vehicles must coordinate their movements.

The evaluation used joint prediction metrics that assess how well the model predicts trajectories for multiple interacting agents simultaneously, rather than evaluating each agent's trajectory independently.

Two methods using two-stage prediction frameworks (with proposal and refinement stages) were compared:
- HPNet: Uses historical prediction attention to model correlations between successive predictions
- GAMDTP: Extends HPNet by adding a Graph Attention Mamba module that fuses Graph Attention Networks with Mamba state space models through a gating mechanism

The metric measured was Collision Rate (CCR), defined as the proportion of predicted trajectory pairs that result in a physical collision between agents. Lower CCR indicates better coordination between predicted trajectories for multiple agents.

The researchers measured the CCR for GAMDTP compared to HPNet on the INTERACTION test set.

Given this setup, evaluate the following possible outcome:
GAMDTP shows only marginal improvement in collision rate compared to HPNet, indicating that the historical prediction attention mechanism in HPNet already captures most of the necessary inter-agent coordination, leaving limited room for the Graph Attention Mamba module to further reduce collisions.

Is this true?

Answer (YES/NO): YES